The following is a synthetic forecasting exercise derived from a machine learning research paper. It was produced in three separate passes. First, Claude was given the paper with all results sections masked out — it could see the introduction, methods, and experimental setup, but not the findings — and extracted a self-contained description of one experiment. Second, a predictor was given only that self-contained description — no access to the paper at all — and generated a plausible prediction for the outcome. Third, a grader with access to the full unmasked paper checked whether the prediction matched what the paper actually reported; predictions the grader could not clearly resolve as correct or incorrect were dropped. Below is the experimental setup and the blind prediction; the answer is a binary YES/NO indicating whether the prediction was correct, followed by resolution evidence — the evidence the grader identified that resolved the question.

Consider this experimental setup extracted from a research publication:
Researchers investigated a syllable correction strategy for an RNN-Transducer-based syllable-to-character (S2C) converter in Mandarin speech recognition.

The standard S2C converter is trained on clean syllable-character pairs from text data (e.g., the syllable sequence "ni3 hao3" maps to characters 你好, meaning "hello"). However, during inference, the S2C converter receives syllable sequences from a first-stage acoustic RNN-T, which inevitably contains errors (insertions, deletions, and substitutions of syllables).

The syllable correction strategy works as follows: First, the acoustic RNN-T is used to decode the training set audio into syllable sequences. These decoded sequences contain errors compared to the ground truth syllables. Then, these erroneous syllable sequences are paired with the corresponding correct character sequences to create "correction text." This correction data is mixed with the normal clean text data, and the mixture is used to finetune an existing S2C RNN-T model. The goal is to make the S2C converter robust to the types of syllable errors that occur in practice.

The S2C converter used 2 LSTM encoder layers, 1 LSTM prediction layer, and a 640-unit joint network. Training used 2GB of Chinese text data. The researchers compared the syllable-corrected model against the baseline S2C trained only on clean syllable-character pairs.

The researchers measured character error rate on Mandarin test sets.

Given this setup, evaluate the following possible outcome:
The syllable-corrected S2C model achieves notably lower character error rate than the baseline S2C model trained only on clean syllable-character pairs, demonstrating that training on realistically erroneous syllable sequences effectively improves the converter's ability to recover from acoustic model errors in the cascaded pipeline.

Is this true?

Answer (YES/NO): NO